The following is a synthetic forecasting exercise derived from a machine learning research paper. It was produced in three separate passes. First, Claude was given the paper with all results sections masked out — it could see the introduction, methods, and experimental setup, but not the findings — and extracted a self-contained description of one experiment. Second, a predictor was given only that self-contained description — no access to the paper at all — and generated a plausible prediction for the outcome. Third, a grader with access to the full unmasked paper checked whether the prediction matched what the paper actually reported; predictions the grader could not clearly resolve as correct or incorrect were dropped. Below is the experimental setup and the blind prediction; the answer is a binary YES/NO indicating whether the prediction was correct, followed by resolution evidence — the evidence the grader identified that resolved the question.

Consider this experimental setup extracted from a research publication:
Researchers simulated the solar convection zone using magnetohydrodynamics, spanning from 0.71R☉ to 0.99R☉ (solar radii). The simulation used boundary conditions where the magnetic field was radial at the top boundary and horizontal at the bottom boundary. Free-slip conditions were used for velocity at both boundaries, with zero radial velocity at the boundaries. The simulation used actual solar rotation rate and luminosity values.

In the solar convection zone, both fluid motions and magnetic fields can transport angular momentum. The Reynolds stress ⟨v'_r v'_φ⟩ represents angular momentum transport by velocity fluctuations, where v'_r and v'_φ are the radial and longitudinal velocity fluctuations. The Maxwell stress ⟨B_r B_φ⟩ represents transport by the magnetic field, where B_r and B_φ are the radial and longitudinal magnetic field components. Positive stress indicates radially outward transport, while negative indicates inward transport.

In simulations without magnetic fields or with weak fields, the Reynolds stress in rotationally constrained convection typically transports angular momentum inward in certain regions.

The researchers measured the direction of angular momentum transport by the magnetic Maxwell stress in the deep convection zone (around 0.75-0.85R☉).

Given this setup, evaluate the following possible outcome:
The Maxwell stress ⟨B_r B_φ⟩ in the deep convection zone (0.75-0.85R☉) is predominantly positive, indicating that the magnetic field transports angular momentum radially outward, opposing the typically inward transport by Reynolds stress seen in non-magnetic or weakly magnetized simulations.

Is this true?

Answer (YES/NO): YES